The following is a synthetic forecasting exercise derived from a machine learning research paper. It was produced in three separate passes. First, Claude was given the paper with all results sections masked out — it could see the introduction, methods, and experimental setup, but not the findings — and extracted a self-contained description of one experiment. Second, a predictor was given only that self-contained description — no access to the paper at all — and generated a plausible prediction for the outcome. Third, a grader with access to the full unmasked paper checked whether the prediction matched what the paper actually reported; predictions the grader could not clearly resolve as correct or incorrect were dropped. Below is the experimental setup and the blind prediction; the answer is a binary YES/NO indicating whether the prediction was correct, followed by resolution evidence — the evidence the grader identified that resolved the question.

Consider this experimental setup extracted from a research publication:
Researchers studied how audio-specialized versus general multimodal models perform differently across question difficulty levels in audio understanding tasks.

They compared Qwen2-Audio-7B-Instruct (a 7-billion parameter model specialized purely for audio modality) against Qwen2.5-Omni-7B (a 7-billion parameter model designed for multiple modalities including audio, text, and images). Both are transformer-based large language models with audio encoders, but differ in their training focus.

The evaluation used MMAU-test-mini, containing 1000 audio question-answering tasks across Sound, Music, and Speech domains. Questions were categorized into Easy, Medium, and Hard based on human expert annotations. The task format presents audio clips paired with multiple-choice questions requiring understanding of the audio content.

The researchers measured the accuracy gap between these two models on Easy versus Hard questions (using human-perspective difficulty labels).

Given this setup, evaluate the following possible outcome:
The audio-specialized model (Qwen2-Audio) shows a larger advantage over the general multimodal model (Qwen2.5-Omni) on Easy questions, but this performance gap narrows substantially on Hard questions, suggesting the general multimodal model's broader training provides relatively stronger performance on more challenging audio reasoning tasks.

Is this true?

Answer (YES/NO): NO